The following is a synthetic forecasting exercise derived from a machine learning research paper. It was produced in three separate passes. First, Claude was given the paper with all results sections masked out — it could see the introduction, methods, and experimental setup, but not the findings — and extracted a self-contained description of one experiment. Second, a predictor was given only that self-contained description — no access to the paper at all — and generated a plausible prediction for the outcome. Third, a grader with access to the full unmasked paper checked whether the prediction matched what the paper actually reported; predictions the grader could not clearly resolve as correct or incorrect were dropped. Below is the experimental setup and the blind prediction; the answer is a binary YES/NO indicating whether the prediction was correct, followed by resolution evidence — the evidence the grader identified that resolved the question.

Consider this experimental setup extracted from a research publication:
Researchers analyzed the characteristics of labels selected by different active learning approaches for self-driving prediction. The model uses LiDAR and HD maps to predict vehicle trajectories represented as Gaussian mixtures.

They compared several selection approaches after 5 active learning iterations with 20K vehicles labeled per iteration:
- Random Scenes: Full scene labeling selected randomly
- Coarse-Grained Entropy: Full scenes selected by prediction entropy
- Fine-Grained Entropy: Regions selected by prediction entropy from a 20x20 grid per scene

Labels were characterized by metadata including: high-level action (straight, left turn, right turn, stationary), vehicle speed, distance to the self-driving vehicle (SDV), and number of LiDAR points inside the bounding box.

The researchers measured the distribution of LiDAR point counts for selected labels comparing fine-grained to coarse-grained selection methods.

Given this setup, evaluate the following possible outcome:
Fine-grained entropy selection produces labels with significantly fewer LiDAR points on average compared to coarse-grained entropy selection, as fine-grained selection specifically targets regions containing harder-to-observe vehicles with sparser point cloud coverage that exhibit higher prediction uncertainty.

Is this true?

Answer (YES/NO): NO